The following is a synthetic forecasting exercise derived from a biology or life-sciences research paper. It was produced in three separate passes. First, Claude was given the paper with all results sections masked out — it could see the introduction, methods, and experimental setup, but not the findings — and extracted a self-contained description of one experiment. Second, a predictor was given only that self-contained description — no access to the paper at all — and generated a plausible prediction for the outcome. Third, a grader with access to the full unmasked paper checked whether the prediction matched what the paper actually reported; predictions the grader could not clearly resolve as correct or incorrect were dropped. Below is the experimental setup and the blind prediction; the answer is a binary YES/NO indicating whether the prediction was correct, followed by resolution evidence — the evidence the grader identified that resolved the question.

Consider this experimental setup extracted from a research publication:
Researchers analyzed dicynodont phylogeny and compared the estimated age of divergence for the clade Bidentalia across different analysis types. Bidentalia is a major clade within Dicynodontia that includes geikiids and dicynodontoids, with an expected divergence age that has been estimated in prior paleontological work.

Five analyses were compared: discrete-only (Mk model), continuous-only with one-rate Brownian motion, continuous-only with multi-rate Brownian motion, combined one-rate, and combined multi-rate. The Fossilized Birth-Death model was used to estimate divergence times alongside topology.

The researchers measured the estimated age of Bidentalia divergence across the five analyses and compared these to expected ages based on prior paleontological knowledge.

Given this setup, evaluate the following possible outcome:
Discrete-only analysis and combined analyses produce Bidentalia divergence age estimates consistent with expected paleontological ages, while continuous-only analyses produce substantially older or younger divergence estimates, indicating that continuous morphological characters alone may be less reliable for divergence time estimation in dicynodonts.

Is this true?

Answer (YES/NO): NO